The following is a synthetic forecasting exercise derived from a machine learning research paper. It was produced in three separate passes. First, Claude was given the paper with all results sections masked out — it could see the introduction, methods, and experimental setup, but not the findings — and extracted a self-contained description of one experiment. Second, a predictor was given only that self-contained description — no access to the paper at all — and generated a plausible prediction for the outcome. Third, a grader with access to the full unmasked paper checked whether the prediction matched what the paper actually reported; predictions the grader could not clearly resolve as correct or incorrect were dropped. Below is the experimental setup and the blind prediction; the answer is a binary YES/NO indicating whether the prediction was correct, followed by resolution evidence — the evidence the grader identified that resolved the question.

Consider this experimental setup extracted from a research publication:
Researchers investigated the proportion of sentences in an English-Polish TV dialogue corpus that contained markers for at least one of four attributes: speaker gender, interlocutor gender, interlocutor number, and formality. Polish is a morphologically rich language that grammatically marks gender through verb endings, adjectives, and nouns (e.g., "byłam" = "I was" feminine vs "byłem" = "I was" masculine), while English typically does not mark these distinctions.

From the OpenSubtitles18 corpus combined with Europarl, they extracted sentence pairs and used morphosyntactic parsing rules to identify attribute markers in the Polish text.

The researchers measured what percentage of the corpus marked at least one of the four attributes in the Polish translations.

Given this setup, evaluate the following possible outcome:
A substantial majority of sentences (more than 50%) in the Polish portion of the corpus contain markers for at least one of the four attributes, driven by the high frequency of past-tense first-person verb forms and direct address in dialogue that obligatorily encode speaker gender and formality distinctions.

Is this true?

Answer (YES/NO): NO